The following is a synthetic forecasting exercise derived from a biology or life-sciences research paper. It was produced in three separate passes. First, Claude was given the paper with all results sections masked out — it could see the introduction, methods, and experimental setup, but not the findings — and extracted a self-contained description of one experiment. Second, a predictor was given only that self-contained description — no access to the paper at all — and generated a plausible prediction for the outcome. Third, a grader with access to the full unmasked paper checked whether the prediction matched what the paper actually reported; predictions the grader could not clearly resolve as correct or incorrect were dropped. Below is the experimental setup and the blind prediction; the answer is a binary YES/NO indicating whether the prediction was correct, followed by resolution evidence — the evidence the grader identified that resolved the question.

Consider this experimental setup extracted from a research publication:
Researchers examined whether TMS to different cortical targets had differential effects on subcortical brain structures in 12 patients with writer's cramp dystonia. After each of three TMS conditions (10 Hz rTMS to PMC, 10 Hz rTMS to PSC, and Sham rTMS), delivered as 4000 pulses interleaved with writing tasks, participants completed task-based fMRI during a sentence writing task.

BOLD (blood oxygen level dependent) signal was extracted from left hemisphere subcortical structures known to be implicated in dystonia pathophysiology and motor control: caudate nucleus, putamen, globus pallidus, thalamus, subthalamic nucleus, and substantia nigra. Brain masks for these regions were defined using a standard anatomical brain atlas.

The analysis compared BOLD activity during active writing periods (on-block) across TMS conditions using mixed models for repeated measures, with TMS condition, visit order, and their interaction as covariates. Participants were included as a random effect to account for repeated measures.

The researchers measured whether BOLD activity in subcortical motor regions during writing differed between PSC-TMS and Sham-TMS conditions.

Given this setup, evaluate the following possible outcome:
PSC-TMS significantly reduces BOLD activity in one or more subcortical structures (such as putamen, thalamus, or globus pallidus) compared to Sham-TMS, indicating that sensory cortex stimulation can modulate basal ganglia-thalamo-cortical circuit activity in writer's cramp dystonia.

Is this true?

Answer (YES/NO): YES